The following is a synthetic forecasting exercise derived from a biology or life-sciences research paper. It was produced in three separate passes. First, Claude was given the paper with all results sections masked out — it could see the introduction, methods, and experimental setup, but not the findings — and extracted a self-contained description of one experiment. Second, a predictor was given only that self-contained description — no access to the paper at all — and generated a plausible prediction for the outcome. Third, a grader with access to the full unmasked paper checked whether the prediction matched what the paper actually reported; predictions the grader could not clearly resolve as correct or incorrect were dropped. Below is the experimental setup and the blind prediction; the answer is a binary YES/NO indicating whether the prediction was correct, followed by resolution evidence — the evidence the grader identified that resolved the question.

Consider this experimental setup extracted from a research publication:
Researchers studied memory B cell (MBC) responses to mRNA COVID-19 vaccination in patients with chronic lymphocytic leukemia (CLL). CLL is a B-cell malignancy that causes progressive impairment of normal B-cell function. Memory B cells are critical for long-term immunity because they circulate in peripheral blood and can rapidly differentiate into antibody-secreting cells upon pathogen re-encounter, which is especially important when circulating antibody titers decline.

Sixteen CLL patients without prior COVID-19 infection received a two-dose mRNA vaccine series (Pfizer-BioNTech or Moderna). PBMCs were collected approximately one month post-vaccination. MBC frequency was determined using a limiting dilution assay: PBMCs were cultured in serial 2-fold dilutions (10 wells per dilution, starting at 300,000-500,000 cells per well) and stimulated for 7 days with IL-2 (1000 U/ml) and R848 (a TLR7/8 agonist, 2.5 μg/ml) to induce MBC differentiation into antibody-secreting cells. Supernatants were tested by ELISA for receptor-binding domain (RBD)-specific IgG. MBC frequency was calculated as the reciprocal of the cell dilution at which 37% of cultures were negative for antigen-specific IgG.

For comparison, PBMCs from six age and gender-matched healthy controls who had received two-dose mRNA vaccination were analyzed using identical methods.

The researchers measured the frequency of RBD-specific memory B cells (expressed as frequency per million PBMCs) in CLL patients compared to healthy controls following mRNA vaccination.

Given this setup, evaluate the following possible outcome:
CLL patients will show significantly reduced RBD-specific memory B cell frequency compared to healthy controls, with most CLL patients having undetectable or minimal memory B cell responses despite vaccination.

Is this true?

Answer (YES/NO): YES